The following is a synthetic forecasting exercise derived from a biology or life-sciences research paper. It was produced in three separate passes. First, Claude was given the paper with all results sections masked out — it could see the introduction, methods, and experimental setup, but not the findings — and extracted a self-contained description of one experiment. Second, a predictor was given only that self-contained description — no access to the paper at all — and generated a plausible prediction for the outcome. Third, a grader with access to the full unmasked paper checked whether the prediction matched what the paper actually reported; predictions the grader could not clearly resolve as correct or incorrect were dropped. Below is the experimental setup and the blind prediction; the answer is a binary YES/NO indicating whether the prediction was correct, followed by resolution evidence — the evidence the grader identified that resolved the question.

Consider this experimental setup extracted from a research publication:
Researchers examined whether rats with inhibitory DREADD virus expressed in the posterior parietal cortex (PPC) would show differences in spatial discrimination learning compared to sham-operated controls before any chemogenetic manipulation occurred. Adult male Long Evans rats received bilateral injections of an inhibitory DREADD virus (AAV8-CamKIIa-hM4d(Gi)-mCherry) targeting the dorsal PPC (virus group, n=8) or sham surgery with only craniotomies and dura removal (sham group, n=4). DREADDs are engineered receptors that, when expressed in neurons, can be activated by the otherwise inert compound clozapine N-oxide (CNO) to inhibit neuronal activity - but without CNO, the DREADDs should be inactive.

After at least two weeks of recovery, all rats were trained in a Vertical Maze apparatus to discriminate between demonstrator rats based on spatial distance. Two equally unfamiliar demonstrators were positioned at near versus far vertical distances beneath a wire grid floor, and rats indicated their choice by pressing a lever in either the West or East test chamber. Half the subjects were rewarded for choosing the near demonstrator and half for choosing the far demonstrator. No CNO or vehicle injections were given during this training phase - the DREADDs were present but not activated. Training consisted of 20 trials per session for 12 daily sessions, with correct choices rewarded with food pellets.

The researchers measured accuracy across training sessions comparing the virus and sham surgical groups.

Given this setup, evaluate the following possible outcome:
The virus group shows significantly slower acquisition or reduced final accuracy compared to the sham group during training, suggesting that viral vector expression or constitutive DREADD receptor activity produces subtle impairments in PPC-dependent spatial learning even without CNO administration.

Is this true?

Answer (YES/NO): NO